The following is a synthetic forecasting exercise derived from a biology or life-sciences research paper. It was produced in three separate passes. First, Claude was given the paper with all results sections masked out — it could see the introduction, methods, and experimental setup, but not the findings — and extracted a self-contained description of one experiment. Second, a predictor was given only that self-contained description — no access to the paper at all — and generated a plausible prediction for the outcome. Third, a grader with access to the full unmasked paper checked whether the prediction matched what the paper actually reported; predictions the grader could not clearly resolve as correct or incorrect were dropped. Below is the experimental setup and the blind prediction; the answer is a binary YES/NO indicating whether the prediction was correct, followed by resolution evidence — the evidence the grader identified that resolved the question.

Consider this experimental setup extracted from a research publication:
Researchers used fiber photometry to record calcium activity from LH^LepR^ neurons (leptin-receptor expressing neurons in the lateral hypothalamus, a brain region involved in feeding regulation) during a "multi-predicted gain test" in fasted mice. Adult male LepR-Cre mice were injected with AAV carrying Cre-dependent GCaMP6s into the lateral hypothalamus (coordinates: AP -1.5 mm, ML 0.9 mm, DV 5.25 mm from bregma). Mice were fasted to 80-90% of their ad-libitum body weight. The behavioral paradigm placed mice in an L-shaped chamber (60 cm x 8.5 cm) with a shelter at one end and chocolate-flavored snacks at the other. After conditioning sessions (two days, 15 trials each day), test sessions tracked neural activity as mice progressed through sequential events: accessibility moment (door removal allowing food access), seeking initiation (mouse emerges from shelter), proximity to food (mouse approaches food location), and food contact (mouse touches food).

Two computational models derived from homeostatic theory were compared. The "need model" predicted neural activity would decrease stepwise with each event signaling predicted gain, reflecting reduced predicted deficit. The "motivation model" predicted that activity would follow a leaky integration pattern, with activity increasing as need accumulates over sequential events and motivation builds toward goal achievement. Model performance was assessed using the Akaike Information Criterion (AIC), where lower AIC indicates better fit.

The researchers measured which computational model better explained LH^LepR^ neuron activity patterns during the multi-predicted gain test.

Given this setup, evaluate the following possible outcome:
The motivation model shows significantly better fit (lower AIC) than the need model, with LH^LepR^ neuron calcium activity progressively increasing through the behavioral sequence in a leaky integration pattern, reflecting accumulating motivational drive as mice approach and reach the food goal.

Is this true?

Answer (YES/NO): YES